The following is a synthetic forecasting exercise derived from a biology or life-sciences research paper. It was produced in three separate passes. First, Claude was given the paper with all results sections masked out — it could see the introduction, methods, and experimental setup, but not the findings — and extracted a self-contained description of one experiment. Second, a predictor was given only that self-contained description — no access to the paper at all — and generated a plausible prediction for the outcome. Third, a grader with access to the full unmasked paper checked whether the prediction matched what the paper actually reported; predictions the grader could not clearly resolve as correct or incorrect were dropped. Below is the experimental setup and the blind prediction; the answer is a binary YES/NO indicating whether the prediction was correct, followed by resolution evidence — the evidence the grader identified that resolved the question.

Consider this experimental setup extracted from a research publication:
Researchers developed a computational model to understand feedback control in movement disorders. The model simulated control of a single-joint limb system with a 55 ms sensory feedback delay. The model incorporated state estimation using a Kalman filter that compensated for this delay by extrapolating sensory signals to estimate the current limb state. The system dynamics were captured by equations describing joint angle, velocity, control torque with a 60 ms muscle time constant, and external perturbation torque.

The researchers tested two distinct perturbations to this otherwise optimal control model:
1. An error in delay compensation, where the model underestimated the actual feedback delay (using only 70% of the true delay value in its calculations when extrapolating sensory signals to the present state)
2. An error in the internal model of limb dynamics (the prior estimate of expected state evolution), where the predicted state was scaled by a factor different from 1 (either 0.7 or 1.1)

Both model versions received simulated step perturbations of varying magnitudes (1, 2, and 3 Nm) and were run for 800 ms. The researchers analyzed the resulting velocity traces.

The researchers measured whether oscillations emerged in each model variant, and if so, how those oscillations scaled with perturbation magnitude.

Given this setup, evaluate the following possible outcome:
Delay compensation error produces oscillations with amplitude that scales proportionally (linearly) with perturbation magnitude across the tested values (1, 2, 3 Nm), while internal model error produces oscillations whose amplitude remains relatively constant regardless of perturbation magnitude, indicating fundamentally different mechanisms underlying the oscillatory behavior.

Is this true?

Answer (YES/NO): NO